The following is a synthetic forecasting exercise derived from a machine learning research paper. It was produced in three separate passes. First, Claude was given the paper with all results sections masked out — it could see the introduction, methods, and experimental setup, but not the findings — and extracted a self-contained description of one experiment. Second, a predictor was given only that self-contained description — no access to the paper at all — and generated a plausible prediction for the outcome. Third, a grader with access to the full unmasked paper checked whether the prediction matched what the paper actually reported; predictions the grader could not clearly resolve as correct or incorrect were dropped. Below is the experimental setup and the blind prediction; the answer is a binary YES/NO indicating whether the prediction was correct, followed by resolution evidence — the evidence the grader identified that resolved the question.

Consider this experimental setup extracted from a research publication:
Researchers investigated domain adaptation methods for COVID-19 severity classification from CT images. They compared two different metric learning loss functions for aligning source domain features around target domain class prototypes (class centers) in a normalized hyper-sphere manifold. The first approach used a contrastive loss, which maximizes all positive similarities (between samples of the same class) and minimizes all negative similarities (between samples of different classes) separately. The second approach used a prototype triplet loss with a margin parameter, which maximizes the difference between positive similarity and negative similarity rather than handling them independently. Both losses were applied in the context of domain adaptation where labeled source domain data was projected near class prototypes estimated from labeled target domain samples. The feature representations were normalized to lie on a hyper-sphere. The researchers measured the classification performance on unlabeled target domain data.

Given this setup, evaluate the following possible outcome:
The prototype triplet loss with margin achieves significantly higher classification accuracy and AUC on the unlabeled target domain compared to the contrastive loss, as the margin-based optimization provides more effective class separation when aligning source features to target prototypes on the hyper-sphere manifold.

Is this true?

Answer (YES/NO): NO